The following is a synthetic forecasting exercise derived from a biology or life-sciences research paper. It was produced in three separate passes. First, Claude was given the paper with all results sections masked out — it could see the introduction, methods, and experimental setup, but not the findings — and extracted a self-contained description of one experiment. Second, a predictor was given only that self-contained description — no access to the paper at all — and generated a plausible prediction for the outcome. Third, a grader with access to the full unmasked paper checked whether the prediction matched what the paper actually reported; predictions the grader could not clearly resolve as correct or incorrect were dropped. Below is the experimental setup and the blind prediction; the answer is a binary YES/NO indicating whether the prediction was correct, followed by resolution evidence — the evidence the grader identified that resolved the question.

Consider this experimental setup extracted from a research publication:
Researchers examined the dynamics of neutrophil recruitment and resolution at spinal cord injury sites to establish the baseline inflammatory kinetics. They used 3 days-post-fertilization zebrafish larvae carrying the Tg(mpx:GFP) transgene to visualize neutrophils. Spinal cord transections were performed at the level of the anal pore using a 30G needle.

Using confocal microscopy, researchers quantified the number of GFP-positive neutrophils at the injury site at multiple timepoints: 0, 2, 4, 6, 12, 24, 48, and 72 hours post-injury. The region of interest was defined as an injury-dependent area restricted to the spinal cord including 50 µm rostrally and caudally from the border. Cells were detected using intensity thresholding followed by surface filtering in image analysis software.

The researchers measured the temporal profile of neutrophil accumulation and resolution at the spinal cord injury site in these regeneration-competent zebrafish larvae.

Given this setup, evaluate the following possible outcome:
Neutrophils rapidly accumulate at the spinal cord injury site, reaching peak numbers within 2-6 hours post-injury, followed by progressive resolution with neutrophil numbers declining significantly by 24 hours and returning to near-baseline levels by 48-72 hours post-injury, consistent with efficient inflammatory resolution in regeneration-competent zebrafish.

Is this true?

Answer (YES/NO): YES